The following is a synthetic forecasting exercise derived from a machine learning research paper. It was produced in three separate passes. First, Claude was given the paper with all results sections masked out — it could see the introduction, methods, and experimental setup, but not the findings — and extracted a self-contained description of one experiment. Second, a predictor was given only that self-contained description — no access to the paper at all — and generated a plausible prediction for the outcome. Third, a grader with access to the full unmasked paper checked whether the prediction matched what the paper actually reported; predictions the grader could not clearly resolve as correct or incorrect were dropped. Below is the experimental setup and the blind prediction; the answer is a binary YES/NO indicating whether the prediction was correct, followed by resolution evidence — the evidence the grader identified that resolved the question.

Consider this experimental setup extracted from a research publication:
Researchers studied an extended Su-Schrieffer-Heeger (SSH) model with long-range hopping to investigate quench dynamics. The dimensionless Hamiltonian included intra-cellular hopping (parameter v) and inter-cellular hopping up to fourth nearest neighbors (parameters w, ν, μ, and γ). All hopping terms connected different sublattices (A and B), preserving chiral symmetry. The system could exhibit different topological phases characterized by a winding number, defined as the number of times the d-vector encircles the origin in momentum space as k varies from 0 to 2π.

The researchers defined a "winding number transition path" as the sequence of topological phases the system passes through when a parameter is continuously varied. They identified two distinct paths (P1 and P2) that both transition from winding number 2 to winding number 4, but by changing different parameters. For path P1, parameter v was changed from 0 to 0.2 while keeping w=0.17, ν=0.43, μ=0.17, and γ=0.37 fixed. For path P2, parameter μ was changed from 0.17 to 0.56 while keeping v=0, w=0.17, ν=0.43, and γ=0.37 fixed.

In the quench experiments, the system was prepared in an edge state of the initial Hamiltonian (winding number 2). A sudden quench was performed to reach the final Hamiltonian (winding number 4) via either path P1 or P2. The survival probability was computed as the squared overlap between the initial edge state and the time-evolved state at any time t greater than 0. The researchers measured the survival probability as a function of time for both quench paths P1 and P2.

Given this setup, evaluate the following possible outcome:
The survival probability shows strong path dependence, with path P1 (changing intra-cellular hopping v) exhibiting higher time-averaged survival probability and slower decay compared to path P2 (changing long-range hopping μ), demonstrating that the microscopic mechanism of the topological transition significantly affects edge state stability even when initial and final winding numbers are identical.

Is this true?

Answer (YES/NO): NO